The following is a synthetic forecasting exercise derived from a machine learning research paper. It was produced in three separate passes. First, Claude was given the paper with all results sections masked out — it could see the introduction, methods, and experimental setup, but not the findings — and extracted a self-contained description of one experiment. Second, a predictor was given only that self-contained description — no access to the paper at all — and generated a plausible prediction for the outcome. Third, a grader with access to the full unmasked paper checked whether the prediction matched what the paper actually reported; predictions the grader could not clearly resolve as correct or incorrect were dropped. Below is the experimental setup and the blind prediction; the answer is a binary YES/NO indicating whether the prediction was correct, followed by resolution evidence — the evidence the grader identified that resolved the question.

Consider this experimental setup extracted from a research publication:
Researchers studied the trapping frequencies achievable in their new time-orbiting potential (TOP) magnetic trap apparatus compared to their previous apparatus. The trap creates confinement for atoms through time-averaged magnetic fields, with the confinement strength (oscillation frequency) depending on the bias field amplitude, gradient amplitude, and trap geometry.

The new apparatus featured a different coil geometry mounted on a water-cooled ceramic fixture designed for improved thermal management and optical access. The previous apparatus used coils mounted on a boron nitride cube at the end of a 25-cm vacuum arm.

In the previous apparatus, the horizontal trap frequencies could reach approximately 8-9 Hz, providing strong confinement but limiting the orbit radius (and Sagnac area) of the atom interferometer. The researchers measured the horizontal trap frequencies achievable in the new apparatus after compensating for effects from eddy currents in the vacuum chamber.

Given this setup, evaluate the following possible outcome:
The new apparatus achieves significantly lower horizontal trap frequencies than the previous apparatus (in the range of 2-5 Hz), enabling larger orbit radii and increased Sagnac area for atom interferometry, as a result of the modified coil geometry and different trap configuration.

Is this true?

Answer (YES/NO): YES